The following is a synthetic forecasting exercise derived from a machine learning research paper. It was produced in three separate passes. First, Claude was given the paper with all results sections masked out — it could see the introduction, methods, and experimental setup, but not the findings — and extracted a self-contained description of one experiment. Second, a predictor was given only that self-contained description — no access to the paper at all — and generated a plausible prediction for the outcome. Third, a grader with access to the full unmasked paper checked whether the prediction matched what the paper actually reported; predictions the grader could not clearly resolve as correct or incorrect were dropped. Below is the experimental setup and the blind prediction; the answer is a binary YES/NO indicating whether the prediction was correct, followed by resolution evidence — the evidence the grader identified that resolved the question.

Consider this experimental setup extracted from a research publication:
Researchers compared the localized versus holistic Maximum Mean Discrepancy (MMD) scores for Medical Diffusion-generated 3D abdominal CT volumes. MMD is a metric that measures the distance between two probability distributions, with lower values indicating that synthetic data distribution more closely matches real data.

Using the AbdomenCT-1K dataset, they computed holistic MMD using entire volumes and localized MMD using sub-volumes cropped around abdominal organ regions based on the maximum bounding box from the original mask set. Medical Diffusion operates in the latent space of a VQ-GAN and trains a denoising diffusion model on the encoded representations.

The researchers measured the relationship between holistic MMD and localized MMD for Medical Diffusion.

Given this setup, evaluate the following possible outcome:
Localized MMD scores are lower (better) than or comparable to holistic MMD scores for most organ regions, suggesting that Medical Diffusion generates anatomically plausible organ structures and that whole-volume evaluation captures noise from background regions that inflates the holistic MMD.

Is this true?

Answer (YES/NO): YES